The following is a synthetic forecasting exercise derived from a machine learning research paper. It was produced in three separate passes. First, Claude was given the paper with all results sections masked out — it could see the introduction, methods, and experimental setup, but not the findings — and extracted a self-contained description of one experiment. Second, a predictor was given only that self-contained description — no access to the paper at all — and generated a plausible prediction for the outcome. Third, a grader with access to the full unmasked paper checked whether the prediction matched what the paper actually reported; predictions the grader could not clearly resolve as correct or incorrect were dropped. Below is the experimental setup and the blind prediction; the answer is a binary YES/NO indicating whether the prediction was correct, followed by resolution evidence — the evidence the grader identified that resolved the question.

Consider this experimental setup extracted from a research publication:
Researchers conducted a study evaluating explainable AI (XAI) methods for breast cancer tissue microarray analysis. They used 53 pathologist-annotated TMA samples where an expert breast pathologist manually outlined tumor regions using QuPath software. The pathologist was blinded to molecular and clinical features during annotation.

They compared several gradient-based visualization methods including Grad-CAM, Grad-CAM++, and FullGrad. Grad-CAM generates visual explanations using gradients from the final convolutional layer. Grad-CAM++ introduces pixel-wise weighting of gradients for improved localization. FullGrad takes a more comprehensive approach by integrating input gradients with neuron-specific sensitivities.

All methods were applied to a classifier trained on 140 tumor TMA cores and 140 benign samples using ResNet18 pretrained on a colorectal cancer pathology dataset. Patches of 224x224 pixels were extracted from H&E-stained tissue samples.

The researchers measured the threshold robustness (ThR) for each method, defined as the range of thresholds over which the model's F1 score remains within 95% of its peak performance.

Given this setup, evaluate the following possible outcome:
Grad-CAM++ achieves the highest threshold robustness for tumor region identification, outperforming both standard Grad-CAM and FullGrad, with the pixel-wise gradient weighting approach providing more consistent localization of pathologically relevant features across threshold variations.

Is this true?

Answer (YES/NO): NO